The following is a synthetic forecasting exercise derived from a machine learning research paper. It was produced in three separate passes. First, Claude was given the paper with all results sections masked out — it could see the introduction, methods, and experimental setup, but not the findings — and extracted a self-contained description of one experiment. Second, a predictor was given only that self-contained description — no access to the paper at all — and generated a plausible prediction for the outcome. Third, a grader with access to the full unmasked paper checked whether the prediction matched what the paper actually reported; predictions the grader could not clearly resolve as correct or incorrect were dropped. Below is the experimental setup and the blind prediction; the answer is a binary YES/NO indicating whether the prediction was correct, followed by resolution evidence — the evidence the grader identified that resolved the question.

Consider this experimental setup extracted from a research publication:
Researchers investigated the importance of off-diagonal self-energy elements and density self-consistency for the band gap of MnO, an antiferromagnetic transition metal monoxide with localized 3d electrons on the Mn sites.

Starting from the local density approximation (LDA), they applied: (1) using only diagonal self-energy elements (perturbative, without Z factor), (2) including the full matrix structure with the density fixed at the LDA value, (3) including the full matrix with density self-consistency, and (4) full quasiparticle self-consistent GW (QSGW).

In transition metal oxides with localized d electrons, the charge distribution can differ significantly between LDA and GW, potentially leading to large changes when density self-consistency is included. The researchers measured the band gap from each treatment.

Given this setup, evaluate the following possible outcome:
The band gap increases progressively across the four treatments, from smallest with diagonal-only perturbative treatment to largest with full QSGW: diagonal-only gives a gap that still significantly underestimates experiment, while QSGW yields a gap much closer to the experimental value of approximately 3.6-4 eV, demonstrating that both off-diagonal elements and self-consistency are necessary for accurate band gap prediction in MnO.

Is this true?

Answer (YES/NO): YES